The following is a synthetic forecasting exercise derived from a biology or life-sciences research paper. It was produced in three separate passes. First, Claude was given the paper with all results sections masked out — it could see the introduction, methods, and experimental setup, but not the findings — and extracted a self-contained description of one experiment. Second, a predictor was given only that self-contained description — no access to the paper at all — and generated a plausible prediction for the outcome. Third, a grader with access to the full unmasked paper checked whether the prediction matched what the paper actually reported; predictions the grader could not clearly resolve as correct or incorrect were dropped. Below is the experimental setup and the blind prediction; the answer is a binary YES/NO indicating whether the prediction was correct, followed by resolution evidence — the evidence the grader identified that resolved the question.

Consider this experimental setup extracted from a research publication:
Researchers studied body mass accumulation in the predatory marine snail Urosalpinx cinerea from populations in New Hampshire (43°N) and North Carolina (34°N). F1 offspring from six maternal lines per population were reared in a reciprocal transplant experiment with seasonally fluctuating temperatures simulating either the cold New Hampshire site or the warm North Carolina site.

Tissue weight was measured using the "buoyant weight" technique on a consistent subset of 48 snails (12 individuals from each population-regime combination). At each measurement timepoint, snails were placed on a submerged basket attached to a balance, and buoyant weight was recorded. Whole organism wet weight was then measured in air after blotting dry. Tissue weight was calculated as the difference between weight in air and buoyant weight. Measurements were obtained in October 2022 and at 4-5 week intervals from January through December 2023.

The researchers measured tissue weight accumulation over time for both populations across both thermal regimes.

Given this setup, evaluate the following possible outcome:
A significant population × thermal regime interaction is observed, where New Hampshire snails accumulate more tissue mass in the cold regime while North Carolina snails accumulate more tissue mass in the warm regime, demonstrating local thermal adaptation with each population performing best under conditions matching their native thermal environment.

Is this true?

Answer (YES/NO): NO